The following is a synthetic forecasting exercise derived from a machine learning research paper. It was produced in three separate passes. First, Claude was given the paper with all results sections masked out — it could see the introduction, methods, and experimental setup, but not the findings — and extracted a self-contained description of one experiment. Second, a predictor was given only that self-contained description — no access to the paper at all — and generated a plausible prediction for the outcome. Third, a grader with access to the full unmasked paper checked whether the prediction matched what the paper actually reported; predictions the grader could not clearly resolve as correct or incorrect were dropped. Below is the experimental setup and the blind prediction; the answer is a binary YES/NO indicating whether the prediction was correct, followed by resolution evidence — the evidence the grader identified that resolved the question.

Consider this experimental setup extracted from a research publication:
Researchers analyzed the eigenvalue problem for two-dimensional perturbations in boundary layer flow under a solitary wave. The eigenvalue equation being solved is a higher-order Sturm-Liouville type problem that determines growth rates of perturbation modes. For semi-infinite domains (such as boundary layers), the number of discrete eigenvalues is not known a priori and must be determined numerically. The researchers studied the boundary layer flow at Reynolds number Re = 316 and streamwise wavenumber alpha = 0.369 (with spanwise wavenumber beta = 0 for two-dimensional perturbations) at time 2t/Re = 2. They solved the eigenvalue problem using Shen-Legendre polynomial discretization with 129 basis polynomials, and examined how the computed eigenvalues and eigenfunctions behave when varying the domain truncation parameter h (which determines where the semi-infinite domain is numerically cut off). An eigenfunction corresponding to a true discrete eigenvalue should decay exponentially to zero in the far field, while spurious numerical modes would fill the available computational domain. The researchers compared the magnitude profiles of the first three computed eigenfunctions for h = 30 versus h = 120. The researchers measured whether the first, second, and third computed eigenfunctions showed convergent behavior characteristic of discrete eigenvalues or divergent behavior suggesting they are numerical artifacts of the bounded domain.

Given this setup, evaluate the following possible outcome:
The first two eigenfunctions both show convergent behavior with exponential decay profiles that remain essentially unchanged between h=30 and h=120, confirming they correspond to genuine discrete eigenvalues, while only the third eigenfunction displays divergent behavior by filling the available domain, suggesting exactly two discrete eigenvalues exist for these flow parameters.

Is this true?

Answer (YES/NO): NO